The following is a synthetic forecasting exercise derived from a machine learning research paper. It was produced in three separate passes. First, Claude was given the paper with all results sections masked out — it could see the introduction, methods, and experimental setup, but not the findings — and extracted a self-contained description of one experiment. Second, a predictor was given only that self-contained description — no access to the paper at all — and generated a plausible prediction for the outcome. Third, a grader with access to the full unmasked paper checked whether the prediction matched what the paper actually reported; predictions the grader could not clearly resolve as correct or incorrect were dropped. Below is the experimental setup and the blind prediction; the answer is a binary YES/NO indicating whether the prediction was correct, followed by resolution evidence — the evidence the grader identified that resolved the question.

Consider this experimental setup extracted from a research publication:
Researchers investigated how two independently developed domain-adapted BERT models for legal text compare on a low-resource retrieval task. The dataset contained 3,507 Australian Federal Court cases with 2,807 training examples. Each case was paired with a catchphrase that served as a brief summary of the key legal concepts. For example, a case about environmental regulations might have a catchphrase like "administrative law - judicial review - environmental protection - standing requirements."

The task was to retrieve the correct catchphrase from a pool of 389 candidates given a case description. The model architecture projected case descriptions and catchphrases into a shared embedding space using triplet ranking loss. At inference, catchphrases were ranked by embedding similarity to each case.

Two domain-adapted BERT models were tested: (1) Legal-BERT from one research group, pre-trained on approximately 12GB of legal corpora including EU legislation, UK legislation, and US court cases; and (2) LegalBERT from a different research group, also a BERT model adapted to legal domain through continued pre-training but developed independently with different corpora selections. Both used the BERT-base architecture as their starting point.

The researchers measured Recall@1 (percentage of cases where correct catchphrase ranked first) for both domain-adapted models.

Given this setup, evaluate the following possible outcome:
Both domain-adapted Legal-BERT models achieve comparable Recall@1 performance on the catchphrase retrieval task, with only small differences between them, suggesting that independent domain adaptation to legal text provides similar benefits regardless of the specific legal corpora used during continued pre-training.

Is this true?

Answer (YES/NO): NO